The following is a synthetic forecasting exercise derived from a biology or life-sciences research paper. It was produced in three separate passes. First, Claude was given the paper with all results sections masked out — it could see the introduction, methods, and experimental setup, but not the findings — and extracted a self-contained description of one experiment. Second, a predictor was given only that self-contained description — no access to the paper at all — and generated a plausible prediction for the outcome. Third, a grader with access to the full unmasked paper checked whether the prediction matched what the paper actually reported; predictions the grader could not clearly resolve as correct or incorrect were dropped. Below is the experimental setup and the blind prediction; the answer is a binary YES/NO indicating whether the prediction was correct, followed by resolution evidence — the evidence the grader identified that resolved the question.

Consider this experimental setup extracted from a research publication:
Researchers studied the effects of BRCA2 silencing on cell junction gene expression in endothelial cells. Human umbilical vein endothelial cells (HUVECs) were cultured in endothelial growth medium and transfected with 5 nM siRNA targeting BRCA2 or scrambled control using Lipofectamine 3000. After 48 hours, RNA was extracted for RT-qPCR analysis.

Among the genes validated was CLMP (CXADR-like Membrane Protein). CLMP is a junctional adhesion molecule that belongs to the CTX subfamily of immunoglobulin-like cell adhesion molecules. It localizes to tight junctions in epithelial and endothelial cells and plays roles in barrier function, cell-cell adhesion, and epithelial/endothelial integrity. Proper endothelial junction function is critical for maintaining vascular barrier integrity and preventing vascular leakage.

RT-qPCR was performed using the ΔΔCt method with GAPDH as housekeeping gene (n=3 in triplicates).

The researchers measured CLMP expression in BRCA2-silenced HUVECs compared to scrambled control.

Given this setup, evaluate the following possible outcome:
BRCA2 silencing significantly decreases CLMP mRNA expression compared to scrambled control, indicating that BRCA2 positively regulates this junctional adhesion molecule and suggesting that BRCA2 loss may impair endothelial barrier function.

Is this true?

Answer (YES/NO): NO